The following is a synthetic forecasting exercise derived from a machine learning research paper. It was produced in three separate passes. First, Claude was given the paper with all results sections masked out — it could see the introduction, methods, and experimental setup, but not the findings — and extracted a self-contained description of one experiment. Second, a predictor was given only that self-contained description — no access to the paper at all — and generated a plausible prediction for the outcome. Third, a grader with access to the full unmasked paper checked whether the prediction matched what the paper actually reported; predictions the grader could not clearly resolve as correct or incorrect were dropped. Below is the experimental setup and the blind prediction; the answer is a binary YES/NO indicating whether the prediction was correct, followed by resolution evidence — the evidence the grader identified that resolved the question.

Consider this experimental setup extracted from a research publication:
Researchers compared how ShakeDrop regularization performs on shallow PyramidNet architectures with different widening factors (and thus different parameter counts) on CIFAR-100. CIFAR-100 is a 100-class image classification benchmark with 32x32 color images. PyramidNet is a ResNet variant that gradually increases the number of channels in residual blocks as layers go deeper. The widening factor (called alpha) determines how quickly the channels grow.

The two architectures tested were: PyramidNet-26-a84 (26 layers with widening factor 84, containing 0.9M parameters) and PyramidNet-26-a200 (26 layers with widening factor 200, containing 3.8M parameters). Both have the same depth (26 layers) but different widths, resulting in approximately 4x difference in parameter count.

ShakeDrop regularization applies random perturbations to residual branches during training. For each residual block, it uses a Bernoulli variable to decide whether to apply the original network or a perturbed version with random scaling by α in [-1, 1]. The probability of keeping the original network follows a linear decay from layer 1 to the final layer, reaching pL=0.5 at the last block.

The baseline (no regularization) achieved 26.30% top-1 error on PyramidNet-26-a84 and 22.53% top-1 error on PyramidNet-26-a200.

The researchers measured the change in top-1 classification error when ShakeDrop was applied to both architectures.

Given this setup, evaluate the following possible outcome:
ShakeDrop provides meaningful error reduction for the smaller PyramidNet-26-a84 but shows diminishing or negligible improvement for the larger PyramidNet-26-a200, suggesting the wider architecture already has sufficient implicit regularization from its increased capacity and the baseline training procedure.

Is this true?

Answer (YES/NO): NO